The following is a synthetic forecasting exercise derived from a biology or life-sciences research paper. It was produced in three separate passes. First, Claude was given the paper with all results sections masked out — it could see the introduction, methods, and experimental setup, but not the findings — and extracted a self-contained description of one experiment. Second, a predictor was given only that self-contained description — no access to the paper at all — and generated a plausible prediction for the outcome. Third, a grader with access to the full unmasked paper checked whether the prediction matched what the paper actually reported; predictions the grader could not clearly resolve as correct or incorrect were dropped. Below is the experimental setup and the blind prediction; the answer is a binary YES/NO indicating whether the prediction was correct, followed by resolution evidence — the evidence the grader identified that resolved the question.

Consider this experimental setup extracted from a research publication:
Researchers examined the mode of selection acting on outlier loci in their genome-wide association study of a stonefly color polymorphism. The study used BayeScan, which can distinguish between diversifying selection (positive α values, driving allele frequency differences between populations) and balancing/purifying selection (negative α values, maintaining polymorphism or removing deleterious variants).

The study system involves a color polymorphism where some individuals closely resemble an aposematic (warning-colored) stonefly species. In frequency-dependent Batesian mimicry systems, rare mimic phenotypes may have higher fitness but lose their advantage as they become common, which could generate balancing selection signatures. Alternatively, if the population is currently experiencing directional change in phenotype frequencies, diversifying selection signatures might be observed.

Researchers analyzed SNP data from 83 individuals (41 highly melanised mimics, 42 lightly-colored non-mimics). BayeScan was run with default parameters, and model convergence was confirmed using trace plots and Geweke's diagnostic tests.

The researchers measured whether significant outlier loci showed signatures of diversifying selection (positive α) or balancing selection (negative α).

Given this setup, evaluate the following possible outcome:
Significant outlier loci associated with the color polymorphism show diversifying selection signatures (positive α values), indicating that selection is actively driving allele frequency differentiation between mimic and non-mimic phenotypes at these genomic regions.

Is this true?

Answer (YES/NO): YES